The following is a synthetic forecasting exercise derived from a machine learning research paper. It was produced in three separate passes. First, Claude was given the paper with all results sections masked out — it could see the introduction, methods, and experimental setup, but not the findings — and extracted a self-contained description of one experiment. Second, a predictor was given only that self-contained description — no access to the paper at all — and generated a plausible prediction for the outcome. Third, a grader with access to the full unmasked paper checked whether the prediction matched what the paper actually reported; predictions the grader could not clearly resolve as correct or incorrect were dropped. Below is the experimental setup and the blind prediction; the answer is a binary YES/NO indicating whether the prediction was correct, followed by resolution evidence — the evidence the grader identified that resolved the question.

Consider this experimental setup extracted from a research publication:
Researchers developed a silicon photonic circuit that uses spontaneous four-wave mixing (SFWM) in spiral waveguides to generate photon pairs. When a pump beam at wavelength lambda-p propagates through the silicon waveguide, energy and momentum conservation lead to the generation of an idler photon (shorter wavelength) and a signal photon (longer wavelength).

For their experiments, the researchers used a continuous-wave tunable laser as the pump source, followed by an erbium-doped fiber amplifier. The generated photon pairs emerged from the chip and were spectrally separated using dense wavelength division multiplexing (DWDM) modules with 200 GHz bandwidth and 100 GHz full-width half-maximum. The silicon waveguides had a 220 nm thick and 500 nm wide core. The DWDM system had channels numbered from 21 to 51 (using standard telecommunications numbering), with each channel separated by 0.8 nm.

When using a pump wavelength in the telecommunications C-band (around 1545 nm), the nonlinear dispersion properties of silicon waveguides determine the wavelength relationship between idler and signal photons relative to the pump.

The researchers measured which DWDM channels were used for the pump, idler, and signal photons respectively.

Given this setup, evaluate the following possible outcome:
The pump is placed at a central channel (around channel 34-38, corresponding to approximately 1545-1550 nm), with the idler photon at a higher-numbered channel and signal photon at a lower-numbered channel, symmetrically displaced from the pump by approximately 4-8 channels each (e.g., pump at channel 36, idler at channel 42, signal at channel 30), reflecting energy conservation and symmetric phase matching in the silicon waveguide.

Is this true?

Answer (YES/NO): NO